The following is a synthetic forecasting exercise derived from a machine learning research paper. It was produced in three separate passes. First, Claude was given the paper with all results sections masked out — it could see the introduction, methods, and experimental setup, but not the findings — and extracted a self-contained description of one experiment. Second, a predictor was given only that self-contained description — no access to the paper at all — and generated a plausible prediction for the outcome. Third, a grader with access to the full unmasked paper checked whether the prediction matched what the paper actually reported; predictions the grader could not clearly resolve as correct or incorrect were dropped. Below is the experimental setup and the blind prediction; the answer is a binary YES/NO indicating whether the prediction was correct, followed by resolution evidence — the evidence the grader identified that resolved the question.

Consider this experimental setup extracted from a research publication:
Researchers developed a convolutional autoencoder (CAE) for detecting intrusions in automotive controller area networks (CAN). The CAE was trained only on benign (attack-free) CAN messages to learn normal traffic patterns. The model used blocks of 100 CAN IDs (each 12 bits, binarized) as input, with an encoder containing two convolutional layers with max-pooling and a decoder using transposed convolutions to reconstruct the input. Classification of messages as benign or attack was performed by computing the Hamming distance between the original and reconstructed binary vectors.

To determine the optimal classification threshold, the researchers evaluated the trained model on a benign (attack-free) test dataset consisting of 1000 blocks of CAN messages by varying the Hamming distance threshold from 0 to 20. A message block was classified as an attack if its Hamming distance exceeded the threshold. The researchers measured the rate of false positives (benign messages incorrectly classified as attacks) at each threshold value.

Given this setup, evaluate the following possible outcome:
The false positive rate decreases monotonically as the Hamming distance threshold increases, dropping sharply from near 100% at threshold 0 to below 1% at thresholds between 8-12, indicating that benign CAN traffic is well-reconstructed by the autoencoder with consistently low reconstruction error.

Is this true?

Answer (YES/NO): NO